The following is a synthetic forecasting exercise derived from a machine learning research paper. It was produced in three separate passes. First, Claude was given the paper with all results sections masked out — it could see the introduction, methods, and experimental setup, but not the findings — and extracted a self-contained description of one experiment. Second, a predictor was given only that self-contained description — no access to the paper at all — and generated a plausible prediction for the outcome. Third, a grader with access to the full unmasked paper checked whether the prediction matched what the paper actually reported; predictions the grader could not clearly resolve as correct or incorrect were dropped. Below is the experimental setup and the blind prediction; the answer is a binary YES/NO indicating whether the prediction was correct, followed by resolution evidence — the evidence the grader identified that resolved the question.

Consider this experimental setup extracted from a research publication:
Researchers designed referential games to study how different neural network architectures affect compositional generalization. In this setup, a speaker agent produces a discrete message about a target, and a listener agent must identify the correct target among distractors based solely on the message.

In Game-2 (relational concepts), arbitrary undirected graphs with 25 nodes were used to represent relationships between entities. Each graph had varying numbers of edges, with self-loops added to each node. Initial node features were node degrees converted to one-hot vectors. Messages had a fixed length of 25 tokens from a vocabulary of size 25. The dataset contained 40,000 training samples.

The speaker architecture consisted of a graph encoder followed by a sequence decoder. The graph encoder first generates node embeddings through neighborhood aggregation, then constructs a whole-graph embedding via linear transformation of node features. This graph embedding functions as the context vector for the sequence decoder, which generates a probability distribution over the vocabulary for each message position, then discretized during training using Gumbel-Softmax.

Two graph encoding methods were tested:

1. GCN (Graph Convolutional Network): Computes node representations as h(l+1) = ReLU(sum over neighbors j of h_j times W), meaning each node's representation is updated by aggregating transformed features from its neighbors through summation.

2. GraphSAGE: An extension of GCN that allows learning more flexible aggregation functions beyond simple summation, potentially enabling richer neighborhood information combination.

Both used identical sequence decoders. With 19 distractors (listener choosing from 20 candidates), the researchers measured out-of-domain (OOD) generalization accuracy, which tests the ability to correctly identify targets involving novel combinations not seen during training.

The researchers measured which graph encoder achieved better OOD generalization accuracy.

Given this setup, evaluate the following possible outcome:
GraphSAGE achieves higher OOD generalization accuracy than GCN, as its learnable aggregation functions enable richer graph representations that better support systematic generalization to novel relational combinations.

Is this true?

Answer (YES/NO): NO